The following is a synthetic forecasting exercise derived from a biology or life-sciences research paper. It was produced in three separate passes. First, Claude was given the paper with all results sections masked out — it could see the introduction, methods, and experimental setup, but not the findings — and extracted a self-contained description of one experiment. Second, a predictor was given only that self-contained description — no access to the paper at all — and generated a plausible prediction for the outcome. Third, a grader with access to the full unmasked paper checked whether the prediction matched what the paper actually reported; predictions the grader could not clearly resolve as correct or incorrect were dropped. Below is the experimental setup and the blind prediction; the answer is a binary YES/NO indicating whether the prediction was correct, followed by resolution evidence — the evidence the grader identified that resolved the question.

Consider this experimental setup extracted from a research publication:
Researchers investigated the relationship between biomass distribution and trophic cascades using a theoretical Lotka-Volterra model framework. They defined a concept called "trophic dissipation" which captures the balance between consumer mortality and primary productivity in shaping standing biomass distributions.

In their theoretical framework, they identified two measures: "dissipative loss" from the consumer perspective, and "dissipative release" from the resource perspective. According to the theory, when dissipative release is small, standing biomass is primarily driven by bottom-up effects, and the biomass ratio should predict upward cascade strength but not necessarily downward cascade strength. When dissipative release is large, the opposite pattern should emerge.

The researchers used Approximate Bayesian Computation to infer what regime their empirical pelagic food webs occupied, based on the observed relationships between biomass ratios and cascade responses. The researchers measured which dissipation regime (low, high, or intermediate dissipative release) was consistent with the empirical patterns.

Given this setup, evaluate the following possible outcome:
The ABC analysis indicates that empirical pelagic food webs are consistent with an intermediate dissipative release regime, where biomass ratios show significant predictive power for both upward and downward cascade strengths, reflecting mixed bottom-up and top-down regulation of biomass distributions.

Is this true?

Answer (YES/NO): NO